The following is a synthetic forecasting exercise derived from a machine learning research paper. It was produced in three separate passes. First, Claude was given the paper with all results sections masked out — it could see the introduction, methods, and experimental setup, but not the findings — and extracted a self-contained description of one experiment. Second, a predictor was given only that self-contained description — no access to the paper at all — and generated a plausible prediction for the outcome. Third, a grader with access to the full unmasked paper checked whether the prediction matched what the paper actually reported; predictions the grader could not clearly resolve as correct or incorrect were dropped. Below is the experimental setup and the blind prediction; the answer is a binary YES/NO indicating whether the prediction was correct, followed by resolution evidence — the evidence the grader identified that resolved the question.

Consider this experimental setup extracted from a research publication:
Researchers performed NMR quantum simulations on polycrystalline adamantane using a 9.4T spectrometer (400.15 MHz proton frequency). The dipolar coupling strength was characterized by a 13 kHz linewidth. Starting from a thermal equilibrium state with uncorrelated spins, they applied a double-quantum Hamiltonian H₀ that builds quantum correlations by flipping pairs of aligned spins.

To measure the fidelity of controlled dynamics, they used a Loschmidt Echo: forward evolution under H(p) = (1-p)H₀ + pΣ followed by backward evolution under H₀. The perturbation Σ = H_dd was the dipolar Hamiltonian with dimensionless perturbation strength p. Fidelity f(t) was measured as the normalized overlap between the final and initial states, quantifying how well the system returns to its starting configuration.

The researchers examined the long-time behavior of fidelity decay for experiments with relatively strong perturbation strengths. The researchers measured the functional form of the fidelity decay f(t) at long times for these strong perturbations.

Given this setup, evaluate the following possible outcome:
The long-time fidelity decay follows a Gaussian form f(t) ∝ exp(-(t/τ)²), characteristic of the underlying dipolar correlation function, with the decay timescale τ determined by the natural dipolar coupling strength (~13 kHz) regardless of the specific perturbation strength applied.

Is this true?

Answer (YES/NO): NO